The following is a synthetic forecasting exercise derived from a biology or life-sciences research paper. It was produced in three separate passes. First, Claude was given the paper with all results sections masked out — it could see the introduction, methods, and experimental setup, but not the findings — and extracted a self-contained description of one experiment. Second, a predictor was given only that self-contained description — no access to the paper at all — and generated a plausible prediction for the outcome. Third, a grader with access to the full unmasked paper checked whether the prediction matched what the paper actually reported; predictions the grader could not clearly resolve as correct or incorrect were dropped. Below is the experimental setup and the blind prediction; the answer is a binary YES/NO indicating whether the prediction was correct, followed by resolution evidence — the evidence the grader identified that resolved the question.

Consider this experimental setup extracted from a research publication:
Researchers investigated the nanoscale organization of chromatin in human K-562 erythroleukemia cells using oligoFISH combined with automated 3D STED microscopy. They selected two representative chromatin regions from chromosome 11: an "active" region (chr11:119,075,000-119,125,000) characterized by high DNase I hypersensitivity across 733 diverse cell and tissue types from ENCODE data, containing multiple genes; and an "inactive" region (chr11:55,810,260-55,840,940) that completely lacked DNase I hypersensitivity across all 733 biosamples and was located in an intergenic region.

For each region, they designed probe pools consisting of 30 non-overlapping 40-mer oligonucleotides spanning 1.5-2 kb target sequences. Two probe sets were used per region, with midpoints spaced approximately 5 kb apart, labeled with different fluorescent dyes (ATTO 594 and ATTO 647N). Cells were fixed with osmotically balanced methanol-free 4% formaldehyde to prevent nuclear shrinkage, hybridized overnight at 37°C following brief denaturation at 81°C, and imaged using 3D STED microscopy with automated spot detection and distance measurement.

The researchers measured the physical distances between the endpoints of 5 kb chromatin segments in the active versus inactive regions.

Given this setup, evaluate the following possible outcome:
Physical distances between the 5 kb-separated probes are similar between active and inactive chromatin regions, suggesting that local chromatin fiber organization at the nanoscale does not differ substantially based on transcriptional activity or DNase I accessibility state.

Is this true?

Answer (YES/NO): NO